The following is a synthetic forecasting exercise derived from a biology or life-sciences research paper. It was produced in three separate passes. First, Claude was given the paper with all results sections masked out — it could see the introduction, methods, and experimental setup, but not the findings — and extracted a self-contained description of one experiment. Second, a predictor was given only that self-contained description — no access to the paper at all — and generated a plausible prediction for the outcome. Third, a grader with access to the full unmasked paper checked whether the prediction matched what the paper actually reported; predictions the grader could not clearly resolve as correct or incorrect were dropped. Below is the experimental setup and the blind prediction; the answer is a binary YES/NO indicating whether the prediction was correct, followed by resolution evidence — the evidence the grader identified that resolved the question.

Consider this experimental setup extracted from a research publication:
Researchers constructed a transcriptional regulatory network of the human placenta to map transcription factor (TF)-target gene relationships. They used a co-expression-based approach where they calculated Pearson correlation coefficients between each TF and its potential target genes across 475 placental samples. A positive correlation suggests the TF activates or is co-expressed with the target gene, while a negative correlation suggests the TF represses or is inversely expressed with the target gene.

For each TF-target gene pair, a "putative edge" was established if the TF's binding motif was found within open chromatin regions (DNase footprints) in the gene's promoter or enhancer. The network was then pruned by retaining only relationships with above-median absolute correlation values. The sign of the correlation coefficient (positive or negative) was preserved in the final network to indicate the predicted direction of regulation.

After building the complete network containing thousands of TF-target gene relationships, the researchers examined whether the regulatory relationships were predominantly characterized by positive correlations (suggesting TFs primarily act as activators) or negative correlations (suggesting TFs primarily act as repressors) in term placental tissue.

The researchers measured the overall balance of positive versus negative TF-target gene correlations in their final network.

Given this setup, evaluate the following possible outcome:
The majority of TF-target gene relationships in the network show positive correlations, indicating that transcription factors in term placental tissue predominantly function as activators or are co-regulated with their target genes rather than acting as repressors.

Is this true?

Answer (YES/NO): YES